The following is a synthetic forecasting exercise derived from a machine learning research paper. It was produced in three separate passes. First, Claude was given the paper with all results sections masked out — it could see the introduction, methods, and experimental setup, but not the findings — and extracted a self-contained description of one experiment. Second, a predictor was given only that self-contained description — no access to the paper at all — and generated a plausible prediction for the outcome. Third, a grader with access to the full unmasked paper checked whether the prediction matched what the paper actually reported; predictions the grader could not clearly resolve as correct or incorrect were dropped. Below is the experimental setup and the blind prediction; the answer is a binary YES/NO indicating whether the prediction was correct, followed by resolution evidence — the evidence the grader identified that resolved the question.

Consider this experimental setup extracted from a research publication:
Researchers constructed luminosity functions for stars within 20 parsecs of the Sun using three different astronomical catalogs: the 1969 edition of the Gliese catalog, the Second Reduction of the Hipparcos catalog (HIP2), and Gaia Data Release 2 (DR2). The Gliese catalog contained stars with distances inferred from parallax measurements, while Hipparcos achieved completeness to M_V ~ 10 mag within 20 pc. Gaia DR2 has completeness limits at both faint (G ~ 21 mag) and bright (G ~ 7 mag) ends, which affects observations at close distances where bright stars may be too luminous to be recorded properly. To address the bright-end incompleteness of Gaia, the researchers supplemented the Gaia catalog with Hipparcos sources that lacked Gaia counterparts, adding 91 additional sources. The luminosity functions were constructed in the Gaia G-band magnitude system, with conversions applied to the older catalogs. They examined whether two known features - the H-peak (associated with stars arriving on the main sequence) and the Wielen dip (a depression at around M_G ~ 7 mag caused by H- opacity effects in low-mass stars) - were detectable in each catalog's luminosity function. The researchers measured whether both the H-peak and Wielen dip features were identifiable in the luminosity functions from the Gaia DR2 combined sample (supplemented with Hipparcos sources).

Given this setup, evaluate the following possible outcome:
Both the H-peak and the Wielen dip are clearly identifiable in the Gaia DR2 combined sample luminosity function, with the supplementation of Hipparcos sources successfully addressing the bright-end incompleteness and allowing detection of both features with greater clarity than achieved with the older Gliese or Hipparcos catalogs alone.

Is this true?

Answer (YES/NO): NO